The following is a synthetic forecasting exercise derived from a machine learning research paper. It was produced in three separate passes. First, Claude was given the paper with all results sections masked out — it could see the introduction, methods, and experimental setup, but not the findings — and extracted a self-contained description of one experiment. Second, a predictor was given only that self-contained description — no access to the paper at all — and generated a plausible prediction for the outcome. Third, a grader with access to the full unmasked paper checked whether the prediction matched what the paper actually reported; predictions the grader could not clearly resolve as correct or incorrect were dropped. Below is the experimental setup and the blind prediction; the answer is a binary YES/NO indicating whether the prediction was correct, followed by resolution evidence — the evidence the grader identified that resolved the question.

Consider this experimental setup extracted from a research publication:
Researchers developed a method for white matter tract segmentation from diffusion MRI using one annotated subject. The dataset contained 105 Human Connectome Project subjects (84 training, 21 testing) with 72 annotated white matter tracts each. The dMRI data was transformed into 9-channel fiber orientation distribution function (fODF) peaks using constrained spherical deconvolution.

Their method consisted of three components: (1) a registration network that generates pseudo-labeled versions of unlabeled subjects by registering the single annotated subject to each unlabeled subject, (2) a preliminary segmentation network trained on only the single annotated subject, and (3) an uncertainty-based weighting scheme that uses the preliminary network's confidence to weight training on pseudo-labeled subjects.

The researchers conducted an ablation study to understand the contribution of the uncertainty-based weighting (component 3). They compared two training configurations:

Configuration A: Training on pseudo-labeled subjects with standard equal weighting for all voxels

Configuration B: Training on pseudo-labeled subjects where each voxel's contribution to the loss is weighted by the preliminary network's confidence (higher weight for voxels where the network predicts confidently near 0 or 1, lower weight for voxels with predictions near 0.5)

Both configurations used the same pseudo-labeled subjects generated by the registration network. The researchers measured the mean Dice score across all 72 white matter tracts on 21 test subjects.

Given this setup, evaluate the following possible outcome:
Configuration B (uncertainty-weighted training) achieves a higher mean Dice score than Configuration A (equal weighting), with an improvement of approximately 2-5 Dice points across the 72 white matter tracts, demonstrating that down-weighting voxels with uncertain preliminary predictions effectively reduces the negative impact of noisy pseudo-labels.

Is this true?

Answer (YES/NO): YES